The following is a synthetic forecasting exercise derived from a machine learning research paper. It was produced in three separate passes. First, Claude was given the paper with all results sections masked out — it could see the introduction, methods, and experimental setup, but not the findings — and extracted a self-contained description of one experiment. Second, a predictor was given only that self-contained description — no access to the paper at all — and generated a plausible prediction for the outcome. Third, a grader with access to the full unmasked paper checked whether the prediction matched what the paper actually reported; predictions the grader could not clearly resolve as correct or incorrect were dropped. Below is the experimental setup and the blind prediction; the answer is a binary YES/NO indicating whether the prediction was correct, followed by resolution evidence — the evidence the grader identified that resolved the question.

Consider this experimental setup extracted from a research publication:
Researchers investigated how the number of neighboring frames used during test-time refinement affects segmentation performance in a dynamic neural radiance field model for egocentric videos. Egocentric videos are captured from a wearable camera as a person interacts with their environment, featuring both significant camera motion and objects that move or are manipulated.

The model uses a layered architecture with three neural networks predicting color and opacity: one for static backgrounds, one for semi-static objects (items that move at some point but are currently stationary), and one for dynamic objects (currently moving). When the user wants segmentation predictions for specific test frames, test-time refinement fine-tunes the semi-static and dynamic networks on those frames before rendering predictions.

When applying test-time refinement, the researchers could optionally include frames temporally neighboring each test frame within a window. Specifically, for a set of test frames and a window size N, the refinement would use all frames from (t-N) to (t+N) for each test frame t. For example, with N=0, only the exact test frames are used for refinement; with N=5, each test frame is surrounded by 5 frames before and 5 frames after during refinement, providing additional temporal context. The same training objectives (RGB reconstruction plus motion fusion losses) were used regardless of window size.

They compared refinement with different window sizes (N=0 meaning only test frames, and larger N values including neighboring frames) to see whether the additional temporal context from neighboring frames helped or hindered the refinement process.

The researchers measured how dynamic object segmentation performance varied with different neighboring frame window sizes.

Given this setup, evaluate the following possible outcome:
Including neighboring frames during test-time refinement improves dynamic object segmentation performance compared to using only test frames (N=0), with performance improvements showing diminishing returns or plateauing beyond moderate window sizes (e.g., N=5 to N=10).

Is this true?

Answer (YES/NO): NO